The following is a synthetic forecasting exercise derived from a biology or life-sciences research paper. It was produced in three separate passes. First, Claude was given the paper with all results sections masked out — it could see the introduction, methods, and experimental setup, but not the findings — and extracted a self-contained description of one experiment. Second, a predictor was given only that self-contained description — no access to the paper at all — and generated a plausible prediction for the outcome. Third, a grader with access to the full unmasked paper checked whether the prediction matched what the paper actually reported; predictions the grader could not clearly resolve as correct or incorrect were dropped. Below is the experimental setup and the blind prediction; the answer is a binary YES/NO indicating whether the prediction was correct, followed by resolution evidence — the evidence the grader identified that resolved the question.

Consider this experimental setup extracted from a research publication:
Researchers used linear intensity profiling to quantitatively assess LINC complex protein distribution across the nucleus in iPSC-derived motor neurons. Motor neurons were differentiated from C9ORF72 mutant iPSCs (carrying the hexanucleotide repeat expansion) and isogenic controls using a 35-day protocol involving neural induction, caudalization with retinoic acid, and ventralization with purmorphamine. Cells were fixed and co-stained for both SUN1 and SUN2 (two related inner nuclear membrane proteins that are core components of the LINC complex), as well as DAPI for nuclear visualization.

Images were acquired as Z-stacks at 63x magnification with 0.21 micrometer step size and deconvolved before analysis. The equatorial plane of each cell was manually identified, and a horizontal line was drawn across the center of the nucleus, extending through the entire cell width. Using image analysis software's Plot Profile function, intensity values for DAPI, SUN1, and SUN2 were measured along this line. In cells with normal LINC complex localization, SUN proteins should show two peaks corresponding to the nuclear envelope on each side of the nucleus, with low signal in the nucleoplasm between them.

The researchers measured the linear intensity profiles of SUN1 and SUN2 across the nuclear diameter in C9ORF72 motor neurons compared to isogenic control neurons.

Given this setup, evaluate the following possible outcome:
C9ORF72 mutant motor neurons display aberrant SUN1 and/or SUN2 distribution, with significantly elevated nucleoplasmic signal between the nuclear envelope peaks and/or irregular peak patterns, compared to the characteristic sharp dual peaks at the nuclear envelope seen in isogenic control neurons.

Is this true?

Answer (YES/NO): YES